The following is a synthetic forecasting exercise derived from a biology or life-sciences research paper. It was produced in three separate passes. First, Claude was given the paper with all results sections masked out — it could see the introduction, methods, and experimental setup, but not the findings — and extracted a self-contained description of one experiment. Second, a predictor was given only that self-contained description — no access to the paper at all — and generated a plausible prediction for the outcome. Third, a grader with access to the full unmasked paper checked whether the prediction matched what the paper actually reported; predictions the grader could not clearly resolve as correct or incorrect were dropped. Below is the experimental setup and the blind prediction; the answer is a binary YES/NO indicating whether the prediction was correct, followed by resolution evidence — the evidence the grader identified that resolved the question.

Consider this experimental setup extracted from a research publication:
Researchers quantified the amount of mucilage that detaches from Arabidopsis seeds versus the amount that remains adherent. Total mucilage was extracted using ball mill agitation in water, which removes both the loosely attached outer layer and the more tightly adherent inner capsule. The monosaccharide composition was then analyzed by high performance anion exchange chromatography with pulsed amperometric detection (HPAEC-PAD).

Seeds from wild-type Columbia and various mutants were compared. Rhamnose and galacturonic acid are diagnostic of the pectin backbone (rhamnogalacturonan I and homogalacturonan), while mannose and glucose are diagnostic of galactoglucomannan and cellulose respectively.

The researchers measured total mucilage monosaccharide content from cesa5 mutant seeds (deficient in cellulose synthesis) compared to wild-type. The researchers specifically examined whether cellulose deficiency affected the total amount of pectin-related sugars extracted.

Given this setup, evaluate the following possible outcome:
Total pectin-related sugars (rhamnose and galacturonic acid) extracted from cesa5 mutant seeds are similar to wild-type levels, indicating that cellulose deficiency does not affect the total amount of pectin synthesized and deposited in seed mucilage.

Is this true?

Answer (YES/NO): YES